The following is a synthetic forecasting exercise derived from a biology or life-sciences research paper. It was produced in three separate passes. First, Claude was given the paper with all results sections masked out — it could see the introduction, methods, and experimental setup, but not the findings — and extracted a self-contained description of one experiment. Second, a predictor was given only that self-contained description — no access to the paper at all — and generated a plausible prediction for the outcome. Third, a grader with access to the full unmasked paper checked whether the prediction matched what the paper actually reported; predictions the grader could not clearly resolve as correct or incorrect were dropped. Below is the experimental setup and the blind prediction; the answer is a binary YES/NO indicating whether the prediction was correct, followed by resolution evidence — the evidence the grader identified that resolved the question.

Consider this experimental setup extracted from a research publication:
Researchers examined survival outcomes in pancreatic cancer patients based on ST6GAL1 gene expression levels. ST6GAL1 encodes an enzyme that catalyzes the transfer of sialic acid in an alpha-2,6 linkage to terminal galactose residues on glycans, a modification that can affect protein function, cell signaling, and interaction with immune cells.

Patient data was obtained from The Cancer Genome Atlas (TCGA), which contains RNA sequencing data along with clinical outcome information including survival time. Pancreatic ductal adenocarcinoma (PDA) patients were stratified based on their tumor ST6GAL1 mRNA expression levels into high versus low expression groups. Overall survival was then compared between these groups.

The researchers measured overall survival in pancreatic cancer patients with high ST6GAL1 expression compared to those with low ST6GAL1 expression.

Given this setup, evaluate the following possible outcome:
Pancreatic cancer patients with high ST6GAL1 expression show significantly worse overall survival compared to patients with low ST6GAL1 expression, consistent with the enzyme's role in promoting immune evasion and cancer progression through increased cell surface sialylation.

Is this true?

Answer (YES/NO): YES